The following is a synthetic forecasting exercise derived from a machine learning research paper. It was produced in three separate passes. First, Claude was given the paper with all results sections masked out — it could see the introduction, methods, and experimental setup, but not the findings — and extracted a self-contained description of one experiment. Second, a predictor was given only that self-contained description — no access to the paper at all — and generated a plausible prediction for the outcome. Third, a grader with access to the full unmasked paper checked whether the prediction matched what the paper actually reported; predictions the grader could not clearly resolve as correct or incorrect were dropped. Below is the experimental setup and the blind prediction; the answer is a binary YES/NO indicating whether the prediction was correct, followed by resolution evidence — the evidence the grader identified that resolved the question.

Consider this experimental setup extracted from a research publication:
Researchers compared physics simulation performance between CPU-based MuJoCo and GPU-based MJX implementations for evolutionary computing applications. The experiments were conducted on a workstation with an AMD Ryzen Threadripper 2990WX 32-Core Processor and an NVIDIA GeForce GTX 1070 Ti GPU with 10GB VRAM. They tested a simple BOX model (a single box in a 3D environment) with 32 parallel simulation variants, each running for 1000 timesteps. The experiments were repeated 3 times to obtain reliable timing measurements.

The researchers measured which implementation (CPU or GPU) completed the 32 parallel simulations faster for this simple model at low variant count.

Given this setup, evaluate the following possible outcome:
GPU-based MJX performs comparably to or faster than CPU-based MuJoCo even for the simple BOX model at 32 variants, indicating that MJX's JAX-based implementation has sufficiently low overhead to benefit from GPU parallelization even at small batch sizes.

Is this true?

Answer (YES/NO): NO